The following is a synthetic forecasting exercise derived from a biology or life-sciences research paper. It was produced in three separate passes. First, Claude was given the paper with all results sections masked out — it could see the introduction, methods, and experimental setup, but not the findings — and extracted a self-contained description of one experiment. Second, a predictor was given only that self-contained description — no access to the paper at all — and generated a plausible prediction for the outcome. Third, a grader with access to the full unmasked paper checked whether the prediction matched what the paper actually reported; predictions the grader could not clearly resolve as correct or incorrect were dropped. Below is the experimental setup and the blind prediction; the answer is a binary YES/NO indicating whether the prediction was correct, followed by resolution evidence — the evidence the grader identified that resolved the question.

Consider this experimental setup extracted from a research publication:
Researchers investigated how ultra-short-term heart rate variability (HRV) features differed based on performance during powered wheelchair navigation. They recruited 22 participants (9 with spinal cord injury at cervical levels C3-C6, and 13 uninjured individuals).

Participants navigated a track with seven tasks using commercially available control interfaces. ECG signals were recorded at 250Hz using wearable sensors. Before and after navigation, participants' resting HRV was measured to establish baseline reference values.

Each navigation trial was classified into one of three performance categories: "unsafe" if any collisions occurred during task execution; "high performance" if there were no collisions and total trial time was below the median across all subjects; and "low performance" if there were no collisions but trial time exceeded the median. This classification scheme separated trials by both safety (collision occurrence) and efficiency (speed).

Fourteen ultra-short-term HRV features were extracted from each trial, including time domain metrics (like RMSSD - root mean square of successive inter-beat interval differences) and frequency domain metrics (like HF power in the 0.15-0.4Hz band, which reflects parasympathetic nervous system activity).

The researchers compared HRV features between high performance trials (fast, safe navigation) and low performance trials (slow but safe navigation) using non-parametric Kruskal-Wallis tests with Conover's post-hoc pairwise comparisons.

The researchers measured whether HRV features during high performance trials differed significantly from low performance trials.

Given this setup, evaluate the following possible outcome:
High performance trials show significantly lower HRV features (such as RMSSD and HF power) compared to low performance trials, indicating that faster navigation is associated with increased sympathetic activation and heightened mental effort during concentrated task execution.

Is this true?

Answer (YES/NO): NO